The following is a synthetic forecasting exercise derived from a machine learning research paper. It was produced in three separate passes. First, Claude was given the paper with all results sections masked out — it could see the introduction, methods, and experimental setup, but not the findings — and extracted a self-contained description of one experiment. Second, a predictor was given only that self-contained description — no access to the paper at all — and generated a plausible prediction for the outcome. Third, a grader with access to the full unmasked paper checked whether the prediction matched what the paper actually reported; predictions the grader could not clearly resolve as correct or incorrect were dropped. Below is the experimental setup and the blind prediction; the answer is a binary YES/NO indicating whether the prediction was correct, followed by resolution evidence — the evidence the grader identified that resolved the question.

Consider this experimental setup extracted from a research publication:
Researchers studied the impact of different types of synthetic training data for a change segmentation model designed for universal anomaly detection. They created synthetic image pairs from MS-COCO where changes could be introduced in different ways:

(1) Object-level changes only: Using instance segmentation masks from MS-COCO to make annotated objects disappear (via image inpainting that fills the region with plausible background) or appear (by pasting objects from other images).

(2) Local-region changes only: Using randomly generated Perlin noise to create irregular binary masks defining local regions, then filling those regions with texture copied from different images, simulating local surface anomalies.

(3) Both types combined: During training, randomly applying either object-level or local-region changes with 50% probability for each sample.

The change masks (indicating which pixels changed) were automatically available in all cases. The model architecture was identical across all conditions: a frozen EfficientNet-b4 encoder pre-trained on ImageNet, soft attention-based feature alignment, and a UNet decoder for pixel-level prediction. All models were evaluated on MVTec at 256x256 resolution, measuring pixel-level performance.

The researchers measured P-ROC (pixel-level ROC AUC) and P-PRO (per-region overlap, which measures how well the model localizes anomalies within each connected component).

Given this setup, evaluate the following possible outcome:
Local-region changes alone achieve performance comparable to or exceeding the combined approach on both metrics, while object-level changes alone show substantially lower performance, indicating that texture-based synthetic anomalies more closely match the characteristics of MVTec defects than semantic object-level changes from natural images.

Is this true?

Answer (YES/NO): NO